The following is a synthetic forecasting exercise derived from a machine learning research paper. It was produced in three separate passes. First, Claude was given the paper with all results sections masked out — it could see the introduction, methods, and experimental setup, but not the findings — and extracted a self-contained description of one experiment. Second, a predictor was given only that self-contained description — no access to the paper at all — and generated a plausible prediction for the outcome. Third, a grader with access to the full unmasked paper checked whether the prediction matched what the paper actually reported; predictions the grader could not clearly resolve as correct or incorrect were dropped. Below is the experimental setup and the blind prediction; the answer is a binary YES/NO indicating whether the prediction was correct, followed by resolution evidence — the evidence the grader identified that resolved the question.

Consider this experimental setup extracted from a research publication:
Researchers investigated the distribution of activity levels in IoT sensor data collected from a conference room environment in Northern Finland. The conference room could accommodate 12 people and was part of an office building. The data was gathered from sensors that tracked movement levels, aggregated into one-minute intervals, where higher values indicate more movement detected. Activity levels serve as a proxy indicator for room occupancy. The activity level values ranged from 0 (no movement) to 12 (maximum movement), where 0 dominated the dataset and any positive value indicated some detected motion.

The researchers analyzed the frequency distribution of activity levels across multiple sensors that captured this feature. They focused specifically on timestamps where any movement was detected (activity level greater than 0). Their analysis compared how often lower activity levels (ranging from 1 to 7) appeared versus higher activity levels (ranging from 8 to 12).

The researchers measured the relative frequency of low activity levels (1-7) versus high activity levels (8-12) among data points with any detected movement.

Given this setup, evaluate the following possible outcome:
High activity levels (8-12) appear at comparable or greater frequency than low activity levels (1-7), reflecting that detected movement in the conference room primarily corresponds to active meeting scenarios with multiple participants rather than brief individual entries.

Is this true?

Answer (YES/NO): YES